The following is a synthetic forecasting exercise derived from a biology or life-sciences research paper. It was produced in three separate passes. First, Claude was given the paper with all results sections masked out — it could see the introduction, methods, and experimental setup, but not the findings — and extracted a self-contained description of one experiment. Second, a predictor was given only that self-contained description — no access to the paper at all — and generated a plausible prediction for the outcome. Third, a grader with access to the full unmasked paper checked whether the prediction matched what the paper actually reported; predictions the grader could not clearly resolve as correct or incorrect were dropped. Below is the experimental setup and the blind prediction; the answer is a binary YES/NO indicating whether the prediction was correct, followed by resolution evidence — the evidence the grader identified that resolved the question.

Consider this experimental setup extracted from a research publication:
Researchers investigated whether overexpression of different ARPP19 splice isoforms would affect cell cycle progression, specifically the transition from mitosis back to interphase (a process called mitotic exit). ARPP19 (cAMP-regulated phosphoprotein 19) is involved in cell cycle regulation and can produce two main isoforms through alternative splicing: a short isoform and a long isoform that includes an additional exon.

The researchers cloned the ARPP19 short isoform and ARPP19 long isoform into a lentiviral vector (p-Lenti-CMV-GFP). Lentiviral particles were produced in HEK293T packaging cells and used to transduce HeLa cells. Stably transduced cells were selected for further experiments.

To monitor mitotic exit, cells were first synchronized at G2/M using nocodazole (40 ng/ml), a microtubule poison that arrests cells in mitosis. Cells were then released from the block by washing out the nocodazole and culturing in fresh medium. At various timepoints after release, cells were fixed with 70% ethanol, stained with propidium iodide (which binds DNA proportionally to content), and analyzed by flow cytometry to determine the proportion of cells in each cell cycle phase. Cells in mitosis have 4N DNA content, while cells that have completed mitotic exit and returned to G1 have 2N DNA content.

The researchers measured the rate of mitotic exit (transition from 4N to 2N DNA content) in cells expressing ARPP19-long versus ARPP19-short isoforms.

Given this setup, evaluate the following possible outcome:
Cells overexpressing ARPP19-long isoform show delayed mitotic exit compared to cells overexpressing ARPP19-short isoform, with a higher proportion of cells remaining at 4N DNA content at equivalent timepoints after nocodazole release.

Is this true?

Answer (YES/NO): NO